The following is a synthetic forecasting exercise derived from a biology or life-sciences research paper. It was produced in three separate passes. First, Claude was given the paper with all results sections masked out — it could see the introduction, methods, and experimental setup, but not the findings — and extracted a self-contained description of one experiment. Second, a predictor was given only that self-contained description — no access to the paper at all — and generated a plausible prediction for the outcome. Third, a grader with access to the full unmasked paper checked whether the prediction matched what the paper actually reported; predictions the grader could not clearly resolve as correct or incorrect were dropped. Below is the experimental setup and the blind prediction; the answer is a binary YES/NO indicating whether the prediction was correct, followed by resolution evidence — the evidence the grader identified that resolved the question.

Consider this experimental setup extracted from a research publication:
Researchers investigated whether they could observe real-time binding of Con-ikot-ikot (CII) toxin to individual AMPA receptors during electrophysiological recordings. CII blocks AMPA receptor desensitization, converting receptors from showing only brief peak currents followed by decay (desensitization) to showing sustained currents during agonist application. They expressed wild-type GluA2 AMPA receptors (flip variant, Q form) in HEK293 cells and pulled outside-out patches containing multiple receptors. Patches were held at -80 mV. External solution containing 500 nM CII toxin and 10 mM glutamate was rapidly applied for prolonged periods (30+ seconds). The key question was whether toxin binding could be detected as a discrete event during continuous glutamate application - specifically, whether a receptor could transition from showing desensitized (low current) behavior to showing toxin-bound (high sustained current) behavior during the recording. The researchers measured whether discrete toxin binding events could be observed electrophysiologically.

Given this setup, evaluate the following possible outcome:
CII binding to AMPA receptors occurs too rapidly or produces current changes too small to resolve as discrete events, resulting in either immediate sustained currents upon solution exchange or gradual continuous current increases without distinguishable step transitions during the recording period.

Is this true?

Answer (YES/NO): NO